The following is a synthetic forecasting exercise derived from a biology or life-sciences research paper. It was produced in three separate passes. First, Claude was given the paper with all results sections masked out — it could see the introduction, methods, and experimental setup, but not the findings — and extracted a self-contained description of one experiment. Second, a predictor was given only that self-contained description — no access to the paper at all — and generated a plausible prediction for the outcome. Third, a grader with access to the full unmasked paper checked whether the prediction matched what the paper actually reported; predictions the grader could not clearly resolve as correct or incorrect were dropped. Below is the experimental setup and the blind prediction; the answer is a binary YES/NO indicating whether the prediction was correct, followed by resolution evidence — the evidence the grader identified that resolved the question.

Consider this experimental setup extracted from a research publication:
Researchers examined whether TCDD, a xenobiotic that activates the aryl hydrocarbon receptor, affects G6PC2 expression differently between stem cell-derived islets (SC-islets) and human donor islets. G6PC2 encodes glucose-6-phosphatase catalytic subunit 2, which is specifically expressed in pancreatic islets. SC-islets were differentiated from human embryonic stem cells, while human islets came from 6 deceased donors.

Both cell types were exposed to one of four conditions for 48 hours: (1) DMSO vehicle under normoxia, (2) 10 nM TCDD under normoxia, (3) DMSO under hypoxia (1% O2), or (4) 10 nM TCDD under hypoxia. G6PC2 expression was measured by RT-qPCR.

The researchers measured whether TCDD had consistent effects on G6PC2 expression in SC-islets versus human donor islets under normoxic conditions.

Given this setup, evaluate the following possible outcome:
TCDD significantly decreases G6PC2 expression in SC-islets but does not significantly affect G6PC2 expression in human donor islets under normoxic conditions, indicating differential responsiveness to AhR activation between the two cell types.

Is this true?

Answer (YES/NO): NO